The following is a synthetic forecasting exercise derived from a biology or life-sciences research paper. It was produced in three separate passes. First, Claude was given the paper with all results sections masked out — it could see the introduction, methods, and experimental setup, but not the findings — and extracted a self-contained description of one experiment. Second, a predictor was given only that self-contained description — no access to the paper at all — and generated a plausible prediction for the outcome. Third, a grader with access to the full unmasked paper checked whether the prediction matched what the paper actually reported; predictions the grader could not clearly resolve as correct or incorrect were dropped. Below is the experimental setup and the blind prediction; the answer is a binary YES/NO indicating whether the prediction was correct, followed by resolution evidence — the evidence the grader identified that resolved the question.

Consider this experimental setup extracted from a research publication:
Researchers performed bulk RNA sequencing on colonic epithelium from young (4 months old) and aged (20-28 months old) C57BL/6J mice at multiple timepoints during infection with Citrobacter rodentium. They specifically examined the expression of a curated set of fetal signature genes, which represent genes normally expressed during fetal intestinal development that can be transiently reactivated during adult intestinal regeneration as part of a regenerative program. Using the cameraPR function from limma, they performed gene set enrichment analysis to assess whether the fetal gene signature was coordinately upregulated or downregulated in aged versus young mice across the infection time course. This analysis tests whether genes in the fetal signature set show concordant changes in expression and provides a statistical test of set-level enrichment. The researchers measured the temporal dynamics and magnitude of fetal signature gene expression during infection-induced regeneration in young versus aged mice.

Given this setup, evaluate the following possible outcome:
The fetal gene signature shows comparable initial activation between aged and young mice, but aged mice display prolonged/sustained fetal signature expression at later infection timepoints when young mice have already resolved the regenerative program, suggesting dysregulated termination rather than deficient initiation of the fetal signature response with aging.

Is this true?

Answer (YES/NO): YES